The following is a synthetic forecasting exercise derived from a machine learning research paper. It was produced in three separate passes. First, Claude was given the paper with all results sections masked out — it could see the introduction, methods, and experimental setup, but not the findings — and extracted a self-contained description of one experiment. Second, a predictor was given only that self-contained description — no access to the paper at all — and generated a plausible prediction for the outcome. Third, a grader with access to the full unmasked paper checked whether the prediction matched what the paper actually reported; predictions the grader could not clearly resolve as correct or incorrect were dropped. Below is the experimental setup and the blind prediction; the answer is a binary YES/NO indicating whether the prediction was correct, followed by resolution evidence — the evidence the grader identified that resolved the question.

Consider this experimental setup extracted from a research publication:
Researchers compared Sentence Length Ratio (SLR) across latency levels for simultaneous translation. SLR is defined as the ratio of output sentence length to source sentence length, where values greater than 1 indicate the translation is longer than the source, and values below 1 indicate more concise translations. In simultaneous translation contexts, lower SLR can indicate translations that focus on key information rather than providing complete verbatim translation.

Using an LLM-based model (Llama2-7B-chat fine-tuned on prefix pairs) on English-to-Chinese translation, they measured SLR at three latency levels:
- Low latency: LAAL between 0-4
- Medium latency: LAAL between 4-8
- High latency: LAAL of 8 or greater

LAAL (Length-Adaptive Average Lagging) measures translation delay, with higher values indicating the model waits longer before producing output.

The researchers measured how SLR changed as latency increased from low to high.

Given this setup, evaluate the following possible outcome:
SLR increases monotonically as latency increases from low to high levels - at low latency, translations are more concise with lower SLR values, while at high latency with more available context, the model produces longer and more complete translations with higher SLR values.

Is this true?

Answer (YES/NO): NO